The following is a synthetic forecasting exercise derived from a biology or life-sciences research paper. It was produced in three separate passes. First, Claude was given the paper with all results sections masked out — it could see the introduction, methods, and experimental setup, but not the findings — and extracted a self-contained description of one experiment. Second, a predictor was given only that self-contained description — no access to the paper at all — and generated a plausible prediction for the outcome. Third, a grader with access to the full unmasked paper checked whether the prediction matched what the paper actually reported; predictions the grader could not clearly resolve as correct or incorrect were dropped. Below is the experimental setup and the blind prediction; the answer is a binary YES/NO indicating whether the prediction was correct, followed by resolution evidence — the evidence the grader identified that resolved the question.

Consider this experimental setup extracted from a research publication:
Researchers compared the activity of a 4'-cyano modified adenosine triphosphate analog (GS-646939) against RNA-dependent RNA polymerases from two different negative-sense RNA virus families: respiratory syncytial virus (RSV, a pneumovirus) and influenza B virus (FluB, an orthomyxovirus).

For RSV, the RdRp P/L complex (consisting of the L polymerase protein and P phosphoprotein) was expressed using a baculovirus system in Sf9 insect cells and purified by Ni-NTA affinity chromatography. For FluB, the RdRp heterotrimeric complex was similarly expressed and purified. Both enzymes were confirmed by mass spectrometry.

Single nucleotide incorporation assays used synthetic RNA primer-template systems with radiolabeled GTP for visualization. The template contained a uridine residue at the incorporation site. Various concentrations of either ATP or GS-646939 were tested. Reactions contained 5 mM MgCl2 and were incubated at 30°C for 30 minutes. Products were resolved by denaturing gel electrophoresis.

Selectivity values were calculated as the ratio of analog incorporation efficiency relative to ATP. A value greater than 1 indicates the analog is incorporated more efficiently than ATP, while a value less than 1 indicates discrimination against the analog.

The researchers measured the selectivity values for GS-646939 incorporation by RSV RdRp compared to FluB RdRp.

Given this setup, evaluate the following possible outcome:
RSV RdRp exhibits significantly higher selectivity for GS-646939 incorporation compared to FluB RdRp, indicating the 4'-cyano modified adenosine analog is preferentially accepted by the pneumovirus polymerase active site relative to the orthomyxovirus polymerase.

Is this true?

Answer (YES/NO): YES